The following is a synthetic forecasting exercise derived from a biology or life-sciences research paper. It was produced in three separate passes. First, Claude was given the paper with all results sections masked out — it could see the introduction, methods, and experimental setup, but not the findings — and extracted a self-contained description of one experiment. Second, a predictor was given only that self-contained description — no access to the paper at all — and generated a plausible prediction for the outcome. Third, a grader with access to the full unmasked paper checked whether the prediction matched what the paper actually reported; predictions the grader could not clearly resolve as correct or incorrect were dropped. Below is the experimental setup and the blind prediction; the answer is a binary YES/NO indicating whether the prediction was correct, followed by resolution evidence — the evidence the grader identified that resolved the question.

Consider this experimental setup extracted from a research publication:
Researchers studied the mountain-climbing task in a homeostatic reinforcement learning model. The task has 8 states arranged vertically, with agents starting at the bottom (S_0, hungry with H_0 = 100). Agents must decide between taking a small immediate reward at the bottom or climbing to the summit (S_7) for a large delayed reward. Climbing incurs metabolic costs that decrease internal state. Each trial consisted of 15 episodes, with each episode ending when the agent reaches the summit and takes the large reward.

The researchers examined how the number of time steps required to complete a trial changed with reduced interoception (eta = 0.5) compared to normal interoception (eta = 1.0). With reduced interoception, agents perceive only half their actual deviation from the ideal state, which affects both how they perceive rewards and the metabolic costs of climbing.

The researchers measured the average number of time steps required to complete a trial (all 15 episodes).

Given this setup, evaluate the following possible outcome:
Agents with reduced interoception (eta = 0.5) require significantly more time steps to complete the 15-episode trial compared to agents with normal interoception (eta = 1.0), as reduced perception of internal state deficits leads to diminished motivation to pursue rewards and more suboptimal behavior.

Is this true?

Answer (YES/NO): NO